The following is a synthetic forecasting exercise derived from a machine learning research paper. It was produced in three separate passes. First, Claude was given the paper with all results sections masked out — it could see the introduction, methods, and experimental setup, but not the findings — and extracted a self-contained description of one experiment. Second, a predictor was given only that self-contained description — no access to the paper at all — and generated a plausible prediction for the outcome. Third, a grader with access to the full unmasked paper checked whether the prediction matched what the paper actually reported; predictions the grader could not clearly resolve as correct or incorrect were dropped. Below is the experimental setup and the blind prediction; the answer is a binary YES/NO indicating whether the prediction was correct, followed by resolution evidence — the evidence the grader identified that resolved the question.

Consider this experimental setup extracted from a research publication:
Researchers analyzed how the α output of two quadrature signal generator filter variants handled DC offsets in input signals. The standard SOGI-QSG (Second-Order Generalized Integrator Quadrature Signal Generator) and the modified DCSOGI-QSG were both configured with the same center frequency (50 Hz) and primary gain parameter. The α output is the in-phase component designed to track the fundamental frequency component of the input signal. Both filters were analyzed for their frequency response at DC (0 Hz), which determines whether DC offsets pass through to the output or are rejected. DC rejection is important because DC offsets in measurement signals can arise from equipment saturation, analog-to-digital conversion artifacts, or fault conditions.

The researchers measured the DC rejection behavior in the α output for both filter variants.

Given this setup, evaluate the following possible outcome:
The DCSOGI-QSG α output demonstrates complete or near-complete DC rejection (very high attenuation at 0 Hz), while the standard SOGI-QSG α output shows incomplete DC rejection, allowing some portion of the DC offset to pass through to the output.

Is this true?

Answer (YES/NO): NO